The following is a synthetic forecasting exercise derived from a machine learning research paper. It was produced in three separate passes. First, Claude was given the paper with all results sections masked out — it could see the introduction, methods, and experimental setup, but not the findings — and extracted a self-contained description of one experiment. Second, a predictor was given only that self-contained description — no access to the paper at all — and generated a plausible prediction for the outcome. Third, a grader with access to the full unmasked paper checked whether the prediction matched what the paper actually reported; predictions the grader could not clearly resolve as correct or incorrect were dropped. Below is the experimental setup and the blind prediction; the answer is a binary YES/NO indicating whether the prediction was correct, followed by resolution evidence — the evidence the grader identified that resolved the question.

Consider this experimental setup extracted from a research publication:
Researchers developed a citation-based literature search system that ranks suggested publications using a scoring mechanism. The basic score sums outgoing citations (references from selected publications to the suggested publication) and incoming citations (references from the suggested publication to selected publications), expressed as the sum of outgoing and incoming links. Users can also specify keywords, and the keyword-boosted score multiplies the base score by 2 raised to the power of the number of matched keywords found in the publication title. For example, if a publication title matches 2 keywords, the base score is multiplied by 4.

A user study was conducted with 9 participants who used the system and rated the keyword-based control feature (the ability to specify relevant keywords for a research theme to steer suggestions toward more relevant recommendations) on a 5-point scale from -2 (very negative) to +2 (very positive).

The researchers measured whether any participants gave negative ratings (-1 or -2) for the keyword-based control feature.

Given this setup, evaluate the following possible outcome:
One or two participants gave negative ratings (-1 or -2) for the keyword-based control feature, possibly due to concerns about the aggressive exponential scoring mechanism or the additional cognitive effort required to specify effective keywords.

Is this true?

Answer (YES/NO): YES